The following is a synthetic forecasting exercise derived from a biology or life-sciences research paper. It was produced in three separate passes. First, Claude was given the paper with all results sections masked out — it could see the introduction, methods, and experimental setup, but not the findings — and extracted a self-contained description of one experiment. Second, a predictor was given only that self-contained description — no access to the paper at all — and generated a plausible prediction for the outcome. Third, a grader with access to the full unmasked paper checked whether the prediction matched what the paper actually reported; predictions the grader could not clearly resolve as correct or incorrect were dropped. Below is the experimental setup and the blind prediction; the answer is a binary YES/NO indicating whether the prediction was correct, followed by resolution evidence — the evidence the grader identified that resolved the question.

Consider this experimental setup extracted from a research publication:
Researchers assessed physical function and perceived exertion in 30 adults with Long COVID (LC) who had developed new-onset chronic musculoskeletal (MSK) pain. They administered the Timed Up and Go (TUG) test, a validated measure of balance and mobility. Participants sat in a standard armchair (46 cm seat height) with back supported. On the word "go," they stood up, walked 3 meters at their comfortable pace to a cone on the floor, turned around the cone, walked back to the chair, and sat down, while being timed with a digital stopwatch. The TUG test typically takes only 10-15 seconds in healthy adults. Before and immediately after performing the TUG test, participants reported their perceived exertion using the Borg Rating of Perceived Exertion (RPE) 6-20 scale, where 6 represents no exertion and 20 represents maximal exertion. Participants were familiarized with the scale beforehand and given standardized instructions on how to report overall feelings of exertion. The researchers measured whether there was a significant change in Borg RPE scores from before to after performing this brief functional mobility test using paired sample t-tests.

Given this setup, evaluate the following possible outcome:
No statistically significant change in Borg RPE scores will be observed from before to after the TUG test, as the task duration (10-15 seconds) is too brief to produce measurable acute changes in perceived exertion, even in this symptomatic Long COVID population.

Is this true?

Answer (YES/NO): NO